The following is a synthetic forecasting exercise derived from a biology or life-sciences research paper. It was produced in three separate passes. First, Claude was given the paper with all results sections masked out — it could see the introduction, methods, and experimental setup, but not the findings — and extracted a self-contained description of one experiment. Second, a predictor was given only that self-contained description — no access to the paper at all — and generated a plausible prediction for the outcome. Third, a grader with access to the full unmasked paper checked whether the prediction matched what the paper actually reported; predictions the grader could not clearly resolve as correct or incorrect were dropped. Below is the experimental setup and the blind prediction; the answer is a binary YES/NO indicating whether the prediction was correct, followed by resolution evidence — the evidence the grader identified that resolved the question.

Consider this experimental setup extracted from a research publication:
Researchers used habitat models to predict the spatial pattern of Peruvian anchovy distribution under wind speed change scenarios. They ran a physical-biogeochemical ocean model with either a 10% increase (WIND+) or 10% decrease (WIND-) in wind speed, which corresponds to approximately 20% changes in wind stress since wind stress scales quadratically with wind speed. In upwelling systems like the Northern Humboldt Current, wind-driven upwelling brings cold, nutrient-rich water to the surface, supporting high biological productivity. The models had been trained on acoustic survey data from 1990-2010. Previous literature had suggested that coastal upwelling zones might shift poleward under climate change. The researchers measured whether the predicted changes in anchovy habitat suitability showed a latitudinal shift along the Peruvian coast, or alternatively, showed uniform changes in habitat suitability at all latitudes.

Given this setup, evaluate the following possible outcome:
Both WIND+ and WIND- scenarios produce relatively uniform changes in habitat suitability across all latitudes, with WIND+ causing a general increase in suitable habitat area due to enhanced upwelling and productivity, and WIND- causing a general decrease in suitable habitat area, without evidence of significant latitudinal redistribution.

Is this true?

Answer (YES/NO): YES